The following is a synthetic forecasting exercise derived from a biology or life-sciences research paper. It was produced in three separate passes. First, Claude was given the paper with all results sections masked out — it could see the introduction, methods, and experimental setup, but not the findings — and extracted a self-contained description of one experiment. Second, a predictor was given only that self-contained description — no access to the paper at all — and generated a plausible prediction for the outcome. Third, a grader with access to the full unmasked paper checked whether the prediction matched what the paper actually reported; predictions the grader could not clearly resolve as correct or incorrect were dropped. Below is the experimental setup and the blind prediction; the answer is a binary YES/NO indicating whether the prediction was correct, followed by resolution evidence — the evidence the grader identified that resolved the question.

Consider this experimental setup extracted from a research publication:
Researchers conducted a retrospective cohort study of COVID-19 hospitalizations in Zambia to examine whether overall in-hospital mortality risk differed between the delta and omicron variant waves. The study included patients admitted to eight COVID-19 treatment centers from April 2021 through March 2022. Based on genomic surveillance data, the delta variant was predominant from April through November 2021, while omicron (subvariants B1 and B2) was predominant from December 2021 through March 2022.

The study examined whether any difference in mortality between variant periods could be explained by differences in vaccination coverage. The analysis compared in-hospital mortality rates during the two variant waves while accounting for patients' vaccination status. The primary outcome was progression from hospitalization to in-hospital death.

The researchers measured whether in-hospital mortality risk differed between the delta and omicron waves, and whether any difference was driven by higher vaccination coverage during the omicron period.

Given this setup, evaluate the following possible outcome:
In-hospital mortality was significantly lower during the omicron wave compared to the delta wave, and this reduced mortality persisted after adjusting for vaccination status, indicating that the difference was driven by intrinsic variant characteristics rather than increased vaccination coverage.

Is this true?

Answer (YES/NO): YES